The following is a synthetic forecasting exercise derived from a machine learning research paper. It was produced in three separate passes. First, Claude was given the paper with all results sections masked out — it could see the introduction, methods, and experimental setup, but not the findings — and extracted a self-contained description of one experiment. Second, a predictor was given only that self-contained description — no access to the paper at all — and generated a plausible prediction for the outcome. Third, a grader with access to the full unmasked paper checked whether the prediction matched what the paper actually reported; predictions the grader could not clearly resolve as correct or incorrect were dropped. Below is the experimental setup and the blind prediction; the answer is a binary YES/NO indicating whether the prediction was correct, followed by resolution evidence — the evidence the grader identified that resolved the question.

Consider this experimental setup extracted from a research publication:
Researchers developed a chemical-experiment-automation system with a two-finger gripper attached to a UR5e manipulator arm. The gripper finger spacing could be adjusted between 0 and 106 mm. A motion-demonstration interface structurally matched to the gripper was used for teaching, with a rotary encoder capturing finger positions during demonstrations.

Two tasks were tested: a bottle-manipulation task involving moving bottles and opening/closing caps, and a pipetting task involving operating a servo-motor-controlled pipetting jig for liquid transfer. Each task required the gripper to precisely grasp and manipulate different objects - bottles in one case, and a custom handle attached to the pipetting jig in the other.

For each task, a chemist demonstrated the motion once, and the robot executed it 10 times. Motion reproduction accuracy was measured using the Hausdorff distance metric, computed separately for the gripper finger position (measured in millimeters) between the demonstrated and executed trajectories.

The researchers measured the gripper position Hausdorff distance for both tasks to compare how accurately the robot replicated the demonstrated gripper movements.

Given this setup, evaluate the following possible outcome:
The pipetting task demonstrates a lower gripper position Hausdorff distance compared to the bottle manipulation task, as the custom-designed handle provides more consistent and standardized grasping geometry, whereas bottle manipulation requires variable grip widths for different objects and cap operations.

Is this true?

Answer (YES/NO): NO